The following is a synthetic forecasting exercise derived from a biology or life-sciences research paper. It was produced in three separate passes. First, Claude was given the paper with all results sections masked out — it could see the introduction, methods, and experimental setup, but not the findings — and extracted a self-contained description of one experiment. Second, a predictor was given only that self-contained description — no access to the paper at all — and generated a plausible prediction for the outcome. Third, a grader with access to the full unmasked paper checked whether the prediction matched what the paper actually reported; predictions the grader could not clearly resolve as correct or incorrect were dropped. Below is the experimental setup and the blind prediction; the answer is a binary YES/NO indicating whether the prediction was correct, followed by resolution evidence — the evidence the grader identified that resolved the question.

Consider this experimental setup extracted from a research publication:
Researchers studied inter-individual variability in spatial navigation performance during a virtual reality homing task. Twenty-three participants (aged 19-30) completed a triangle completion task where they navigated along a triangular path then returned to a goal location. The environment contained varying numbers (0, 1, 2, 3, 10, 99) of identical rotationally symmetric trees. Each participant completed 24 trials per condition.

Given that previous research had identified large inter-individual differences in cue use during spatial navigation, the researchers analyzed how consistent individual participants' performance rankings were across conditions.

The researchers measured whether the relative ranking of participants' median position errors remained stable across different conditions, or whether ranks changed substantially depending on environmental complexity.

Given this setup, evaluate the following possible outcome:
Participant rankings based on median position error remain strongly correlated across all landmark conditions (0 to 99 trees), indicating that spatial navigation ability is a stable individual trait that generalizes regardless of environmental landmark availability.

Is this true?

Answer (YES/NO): NO